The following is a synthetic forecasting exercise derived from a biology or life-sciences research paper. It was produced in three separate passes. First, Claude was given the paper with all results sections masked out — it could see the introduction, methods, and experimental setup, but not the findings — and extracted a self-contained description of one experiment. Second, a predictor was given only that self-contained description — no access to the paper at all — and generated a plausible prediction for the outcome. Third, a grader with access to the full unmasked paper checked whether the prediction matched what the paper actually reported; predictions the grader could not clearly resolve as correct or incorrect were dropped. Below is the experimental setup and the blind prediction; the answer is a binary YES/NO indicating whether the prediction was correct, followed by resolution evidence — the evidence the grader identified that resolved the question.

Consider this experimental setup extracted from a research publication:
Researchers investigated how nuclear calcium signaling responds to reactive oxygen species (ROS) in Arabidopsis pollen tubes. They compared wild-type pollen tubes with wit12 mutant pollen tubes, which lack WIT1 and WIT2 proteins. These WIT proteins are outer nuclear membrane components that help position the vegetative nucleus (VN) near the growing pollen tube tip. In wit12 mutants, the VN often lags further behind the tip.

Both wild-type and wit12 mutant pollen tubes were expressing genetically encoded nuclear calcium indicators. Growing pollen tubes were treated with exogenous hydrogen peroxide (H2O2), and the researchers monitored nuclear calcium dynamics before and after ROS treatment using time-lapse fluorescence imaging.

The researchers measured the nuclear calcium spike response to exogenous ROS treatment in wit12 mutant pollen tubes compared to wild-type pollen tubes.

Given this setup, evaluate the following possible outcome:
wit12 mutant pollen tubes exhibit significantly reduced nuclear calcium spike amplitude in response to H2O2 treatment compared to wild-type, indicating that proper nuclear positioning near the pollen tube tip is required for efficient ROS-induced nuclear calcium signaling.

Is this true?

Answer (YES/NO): NO